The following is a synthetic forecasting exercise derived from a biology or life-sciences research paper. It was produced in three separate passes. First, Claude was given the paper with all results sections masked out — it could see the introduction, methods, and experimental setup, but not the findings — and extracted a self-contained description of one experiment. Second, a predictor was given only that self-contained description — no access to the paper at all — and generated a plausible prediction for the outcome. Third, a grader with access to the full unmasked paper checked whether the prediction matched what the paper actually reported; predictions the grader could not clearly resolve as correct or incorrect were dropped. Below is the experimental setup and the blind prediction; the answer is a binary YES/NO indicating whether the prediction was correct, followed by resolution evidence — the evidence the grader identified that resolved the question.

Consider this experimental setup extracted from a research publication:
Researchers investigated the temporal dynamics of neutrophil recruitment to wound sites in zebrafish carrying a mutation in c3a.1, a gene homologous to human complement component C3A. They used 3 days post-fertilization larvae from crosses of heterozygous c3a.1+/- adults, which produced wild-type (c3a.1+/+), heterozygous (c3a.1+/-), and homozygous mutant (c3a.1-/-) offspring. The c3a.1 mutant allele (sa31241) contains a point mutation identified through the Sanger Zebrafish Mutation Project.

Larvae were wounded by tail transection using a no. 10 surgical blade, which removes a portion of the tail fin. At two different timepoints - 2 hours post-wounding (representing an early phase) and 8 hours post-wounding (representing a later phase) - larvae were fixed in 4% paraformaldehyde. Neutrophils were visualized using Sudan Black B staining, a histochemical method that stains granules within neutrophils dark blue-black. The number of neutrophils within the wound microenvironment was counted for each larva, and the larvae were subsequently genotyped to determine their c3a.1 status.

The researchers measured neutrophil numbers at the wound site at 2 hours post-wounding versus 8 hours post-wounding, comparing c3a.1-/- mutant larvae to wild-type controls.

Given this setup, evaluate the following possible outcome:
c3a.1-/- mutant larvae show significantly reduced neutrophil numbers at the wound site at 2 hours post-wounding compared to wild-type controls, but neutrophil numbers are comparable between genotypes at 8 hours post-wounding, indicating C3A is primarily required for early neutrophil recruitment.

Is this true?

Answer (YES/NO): YES